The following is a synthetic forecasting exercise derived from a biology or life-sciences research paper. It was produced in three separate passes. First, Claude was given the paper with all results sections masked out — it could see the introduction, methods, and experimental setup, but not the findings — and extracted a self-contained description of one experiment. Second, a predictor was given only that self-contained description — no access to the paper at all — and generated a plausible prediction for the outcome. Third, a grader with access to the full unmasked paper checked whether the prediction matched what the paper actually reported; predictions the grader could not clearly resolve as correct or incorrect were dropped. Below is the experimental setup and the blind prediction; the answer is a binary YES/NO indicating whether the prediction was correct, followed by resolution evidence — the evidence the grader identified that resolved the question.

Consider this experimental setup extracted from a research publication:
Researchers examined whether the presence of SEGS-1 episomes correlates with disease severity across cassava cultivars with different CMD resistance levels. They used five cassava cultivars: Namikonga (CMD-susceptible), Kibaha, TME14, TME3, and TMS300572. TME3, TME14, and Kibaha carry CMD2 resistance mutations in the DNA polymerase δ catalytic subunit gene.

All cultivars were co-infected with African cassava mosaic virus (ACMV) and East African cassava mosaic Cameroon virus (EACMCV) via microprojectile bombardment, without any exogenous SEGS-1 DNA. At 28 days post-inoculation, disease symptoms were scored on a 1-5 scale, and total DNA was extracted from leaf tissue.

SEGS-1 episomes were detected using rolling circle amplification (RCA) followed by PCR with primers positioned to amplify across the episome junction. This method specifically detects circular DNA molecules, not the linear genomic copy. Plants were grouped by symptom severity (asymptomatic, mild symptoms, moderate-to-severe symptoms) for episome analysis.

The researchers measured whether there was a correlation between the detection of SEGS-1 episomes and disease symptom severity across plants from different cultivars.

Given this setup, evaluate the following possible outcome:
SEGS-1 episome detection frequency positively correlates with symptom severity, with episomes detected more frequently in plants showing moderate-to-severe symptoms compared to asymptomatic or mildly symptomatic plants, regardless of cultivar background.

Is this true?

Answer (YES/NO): NO